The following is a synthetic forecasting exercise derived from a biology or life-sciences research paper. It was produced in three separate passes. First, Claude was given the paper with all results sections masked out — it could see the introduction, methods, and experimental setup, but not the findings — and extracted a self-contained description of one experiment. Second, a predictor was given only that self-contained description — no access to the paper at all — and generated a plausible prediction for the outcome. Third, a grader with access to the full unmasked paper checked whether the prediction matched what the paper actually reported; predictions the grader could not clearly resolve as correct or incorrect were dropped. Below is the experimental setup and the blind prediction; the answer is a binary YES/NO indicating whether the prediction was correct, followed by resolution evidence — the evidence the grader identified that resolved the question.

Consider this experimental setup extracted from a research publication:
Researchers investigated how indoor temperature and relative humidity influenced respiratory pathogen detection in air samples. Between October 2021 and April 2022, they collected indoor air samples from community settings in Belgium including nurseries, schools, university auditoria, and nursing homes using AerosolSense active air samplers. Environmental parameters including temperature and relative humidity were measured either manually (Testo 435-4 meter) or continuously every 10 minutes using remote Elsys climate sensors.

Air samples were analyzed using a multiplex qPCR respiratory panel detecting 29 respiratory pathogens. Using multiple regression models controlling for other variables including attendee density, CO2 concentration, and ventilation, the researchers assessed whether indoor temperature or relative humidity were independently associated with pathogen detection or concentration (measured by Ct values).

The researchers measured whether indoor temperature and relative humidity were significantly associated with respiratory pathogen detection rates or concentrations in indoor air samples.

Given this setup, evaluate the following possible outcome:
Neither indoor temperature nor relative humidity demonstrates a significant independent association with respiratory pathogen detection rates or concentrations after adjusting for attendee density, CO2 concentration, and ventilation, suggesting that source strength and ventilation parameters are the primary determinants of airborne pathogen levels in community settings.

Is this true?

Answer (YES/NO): YES